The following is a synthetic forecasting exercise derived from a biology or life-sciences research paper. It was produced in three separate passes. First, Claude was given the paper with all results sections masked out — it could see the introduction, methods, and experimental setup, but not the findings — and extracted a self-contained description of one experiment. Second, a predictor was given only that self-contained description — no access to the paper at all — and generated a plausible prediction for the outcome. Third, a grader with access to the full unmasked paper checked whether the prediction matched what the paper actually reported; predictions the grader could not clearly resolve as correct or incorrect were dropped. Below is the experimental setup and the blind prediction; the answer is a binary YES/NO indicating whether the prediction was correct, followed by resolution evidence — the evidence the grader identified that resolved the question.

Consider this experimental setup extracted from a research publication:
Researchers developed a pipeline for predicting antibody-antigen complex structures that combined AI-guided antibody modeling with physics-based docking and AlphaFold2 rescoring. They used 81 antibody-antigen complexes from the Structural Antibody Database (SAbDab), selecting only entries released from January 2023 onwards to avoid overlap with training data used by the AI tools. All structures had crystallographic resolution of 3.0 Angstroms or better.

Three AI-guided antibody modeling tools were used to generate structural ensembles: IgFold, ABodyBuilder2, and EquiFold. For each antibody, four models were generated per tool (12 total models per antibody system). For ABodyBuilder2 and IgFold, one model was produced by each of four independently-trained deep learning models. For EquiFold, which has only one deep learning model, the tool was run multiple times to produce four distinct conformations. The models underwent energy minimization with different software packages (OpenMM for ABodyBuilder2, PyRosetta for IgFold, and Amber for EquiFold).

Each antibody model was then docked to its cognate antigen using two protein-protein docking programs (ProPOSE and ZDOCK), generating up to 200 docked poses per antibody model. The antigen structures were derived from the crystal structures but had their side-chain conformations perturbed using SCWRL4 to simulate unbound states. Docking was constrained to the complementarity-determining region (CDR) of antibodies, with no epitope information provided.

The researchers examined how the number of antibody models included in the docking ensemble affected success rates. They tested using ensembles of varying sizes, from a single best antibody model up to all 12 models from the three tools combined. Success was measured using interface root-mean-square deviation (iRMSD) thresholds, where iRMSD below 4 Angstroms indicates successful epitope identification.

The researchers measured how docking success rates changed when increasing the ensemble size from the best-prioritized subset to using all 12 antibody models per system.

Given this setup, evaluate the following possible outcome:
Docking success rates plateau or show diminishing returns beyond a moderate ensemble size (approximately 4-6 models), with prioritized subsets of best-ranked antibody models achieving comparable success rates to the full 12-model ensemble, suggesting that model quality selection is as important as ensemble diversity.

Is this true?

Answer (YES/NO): NO